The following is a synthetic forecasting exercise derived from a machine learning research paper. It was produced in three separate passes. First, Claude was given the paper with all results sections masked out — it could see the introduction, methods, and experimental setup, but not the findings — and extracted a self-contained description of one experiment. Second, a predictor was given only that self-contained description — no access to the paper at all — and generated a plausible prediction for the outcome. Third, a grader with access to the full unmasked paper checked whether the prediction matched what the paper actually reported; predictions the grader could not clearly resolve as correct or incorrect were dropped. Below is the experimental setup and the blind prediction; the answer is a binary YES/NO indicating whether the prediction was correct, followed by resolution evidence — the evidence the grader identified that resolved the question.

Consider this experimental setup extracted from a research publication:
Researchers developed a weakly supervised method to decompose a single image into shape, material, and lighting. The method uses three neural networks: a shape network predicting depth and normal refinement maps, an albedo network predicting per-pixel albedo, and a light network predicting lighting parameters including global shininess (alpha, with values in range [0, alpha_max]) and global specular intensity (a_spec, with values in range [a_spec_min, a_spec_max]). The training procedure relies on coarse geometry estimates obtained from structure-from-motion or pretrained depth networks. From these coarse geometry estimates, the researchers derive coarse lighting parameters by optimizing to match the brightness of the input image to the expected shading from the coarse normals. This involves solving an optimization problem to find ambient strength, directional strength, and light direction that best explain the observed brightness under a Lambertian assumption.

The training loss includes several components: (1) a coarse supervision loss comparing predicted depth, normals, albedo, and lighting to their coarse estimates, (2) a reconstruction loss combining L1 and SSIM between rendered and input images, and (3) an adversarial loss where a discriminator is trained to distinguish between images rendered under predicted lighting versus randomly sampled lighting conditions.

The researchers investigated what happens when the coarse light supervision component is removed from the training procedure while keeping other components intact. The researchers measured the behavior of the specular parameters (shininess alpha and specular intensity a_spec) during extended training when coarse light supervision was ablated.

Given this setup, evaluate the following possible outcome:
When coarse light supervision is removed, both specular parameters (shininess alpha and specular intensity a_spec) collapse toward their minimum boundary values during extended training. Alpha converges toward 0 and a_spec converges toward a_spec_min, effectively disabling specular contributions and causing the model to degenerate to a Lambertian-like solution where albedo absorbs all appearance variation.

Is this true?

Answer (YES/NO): NO